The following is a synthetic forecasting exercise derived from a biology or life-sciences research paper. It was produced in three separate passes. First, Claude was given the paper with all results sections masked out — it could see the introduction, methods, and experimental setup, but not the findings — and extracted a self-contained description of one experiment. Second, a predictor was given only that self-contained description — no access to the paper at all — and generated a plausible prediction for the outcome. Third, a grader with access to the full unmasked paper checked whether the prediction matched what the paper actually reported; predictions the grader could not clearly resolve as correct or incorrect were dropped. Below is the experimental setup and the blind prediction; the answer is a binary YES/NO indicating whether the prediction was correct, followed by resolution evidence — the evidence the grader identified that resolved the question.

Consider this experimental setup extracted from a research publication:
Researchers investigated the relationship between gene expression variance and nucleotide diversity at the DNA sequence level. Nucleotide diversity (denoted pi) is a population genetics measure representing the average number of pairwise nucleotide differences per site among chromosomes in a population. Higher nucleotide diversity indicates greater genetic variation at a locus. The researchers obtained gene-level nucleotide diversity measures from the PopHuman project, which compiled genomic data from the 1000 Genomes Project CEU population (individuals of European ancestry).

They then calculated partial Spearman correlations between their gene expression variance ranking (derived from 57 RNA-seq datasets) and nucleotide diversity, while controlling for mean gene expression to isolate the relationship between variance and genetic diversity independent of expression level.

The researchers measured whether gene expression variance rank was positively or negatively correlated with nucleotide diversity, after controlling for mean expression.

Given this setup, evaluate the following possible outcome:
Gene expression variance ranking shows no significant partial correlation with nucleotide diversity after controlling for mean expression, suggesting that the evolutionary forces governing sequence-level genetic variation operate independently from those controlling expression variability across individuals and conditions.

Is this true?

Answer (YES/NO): NO